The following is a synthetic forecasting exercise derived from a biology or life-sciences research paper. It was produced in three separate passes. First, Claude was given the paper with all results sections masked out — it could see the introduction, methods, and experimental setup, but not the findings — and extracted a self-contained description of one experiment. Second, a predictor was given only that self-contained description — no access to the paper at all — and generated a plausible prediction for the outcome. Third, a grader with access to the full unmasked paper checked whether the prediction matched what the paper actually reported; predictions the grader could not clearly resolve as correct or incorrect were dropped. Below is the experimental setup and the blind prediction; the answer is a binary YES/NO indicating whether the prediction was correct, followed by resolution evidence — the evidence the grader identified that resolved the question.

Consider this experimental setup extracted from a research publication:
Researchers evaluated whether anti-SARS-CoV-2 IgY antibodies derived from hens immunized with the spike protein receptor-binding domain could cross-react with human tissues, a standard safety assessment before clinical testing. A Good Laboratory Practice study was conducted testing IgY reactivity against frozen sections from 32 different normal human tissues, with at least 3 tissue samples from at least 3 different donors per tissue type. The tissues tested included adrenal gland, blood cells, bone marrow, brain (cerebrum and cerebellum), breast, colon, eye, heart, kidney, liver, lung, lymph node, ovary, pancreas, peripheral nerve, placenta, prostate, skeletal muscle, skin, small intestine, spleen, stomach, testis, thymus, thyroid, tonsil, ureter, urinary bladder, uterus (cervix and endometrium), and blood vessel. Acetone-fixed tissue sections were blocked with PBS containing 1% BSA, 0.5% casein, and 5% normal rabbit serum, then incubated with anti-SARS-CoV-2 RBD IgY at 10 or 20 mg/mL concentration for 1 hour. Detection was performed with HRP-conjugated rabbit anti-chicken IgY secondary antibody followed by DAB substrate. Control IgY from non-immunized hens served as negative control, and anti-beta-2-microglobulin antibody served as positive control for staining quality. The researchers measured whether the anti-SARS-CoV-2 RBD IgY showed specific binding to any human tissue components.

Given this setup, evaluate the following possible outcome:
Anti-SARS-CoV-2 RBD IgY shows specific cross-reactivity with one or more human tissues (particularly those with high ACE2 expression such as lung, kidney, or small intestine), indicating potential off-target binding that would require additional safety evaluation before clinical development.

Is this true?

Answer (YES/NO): NO